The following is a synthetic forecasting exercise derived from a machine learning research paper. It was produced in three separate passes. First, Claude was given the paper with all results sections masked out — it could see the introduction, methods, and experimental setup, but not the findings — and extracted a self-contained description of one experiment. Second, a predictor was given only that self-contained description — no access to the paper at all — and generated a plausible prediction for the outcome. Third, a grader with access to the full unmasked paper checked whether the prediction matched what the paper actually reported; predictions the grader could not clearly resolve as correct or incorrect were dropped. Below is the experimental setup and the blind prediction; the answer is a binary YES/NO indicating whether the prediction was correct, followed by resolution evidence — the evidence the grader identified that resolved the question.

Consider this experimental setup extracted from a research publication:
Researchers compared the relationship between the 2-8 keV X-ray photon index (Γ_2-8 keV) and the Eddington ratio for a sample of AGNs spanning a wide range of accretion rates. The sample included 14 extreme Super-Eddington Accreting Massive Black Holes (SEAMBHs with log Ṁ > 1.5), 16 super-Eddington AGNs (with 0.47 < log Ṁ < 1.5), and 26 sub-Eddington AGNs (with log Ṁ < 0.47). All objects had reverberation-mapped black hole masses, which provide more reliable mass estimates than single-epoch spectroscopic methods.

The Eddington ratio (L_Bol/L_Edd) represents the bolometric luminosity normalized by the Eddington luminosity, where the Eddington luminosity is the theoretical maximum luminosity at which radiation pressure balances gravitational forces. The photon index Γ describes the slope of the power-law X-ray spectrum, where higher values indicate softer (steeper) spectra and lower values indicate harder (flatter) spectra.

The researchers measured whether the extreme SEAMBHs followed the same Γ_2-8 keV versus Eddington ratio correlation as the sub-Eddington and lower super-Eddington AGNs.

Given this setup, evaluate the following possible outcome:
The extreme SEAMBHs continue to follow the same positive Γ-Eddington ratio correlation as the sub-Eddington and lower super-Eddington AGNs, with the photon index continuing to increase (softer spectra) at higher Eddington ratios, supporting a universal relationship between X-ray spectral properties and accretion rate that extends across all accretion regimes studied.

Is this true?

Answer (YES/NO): YES